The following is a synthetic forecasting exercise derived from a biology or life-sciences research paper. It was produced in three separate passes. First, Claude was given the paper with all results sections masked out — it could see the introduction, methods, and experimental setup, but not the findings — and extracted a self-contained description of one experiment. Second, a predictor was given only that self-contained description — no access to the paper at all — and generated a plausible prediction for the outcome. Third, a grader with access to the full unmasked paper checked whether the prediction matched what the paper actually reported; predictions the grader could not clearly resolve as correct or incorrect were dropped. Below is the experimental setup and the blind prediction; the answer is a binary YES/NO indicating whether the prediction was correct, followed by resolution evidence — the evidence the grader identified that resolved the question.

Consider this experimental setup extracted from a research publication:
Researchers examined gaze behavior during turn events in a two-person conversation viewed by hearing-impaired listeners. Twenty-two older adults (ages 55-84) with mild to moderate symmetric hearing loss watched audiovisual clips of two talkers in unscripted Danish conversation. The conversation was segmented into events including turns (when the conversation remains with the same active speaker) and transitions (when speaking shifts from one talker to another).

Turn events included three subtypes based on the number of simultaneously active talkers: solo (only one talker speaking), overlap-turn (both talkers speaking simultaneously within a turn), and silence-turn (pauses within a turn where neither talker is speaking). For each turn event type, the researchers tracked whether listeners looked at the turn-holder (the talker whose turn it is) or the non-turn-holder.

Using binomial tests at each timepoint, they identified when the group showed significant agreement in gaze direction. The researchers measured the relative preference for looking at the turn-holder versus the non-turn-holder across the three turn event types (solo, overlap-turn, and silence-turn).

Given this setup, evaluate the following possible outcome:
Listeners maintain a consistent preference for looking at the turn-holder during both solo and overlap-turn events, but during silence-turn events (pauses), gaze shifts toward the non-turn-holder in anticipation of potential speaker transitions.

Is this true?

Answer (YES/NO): NO